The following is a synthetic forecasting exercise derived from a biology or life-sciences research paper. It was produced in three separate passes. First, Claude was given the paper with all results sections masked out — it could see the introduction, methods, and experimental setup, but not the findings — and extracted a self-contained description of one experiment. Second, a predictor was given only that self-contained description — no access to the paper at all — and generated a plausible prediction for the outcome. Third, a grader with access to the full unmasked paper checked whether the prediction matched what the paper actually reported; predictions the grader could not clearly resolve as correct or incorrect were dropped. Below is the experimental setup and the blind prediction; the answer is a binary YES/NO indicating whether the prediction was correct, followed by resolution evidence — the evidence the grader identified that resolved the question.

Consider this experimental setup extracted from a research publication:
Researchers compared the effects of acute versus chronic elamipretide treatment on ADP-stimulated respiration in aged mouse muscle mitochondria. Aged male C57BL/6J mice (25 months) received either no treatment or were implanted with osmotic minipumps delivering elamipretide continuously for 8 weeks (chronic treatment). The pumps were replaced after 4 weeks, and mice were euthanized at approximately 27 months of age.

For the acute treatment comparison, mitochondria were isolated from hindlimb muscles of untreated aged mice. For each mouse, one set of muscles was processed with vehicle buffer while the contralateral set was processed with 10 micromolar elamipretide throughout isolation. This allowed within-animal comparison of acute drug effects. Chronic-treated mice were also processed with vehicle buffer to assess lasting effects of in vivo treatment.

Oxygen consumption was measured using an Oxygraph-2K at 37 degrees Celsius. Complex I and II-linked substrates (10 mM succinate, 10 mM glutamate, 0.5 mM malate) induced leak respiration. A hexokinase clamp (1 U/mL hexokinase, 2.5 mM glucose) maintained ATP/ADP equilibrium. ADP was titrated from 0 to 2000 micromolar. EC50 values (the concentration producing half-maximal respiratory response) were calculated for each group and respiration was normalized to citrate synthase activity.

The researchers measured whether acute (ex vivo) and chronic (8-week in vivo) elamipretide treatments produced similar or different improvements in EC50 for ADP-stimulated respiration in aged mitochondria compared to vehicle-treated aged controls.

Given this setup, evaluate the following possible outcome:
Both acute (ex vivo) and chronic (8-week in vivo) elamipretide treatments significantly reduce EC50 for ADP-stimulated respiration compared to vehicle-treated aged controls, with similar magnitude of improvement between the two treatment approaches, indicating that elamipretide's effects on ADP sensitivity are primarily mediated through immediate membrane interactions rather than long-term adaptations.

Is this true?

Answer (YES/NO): NO